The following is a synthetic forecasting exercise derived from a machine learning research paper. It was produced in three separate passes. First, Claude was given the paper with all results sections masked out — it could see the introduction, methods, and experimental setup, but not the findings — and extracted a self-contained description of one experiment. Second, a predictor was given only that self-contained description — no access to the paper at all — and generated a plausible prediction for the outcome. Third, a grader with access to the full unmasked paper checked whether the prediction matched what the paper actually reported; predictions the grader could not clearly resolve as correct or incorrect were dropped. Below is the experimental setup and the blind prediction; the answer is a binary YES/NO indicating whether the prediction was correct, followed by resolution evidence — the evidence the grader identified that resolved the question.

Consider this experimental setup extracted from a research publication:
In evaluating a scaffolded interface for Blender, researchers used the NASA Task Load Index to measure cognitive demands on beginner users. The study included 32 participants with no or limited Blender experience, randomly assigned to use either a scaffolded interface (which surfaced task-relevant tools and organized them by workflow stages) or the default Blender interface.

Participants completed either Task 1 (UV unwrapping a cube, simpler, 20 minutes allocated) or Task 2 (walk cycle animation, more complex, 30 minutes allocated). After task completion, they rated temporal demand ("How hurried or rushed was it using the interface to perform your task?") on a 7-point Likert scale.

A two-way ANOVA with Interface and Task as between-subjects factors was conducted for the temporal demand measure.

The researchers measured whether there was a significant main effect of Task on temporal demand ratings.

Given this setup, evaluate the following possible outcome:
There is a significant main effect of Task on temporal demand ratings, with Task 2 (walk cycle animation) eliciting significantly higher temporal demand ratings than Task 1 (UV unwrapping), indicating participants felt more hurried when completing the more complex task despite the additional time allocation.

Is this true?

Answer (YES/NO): YES